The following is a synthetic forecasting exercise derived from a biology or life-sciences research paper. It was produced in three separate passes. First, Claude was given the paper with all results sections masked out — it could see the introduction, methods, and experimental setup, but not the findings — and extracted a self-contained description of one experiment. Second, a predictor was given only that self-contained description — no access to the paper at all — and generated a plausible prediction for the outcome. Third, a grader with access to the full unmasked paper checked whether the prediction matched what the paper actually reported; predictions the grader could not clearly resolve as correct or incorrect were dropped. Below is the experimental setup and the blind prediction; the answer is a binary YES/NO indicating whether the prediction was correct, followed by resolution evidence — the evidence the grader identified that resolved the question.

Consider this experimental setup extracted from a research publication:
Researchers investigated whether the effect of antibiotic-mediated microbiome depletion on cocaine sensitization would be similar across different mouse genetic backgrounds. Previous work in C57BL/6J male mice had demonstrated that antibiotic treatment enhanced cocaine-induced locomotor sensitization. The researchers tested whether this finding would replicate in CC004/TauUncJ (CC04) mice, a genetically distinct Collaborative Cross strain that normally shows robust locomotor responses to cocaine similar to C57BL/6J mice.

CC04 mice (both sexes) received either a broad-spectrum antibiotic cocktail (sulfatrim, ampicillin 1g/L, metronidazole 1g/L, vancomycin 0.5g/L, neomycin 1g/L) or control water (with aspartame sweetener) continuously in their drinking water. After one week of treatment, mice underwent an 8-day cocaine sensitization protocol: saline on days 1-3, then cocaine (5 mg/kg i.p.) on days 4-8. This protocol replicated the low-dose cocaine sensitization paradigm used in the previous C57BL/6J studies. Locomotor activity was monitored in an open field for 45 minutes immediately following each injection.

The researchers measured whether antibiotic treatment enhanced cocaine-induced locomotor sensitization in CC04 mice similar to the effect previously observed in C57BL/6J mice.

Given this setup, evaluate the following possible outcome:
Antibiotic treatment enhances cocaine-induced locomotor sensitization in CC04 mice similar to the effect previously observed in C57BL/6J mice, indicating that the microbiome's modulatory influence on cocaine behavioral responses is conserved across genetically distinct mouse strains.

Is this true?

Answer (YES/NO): NO